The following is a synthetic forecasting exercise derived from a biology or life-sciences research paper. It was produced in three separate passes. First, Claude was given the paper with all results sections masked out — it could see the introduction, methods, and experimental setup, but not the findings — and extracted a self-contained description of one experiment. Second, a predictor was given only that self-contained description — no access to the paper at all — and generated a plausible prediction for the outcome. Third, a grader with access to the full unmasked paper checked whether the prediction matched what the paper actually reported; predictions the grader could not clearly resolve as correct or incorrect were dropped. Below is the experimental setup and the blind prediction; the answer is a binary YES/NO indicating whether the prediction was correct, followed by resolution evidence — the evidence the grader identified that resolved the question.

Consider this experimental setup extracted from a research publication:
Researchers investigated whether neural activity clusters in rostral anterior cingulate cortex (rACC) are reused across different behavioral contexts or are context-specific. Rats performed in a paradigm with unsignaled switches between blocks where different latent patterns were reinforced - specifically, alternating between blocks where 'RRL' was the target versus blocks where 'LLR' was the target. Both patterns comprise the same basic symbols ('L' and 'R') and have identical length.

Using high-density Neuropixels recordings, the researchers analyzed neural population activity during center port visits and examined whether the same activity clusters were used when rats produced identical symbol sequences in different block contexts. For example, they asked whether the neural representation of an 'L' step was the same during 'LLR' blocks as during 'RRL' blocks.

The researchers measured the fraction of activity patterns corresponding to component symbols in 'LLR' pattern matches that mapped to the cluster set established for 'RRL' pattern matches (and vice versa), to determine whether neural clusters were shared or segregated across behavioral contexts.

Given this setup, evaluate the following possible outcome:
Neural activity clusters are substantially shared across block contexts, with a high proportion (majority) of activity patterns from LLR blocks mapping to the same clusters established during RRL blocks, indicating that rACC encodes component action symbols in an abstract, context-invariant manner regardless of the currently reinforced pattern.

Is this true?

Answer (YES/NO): NO